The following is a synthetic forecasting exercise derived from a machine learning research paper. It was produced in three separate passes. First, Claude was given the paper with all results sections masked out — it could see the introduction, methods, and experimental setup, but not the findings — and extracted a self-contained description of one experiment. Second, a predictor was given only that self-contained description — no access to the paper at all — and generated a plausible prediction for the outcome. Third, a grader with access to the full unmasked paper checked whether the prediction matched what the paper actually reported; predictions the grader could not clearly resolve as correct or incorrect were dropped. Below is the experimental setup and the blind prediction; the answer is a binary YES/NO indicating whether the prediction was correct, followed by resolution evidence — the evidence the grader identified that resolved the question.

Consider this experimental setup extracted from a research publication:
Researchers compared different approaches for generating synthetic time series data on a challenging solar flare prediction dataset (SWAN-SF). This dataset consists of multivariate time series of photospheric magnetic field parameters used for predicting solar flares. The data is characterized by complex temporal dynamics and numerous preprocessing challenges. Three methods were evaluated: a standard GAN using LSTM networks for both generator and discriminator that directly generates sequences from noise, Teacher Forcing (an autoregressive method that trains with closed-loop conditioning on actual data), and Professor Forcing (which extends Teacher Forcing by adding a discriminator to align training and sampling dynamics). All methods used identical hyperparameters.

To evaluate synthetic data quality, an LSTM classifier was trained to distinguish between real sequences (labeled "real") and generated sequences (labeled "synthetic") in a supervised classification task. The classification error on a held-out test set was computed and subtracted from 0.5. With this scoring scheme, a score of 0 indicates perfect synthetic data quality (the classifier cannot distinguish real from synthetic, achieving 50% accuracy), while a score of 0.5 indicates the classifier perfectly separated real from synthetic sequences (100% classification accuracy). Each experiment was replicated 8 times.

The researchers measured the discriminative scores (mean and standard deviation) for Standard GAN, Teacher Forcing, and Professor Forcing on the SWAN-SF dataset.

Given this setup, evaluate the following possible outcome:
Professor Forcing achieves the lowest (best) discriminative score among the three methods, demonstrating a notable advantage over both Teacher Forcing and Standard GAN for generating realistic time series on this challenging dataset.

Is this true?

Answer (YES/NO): NO